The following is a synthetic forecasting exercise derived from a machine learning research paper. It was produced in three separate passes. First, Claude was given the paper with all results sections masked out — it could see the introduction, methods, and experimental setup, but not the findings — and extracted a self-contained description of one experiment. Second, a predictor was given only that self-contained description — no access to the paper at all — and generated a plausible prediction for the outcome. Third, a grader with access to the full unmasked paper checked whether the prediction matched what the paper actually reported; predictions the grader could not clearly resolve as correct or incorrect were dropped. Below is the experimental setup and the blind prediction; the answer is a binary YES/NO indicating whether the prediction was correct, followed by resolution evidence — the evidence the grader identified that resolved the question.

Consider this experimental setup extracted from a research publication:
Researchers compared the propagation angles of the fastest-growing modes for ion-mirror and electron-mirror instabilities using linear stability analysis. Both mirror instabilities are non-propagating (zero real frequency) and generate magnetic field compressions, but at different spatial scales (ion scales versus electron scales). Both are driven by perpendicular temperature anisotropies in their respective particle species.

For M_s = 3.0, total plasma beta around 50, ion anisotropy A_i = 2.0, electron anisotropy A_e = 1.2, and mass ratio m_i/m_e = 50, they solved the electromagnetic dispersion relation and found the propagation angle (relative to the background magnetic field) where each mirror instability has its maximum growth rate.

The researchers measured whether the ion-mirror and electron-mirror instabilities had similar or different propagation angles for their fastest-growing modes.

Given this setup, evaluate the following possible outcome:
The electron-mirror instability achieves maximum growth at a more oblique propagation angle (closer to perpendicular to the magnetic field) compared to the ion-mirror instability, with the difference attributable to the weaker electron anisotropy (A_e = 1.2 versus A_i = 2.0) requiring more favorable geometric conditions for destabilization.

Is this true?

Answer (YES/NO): YES